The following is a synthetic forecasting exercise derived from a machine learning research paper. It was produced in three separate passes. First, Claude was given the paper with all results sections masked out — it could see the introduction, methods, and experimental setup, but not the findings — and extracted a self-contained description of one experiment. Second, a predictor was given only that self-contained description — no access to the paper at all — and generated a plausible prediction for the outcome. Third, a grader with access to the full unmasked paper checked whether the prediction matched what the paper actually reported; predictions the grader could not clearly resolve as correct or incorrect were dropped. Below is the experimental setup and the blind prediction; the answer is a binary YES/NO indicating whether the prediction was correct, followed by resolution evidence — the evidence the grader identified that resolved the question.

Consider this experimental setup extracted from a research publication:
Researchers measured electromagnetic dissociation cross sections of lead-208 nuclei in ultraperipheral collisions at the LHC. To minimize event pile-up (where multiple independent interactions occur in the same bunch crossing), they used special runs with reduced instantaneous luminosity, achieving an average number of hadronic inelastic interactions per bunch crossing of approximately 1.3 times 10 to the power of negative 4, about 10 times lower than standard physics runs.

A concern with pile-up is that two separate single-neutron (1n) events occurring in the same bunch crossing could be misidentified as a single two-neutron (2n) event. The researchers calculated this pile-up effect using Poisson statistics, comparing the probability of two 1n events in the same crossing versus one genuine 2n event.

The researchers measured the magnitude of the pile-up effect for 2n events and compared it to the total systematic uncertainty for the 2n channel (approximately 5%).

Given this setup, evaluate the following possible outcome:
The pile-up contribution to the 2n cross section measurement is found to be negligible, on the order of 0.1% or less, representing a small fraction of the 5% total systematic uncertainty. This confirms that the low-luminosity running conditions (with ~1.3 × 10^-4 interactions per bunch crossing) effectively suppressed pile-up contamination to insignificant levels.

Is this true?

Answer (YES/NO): NO